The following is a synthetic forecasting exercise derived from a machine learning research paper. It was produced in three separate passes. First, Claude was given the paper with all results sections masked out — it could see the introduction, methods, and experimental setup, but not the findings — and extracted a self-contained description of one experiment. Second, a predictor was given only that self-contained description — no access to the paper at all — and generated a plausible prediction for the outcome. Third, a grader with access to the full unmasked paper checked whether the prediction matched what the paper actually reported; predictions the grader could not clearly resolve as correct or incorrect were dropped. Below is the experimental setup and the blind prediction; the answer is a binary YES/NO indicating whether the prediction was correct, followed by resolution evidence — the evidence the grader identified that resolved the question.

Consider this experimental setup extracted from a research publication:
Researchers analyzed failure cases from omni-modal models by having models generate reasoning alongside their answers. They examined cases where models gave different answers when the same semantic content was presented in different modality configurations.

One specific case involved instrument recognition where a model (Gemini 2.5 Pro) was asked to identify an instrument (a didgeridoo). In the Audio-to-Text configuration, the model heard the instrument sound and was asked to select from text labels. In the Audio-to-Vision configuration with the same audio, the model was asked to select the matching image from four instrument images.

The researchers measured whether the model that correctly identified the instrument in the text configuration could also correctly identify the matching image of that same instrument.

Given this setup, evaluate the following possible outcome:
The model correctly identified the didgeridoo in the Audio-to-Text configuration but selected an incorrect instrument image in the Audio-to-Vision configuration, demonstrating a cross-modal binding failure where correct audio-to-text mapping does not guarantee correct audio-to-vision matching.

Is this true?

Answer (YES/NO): YES